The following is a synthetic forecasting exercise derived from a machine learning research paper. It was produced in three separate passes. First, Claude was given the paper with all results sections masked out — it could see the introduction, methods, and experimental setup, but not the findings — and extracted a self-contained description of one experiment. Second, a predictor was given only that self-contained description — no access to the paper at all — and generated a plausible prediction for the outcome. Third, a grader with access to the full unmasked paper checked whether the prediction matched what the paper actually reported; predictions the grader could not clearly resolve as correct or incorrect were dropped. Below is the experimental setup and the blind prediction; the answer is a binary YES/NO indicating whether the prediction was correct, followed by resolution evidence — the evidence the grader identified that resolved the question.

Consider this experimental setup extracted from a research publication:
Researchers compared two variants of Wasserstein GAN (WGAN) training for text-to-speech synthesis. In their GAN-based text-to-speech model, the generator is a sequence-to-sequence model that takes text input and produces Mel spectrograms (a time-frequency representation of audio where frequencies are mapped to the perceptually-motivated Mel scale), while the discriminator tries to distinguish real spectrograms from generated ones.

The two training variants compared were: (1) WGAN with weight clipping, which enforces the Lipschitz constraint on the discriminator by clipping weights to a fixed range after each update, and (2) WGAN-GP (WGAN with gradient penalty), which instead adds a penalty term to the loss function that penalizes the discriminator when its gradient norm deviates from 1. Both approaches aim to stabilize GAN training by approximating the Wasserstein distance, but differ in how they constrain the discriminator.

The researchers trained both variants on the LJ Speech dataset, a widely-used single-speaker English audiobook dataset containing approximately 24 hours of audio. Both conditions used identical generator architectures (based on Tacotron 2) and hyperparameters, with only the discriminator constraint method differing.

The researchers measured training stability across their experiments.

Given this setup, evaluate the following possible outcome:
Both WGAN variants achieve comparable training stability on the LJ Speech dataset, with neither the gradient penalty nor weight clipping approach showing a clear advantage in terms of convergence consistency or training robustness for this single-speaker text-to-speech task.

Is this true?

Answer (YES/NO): NO